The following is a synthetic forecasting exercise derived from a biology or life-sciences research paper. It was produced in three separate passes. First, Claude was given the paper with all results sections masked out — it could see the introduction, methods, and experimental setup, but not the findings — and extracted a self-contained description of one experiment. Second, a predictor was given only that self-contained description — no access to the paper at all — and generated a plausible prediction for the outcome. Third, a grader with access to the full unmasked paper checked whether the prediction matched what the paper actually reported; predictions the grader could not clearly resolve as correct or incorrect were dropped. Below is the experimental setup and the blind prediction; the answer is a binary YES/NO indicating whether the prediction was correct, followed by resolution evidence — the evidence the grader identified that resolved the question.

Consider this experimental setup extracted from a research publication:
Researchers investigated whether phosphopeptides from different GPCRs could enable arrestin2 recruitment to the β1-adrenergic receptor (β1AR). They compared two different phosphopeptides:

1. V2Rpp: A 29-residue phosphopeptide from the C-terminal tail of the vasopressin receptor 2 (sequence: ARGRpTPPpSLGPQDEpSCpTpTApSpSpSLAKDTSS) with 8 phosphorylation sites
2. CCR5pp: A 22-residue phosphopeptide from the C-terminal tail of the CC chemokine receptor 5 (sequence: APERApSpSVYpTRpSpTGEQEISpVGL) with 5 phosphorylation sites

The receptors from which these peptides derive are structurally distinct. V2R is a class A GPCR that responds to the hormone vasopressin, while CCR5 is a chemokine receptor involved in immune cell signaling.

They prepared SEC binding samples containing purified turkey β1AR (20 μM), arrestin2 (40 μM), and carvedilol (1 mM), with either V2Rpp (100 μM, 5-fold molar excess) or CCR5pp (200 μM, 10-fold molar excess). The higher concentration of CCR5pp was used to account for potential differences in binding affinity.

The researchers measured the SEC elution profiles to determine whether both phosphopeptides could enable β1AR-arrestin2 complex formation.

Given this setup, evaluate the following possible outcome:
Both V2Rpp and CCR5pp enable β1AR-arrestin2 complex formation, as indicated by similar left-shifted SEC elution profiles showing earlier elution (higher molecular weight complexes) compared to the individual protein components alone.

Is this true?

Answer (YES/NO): NO